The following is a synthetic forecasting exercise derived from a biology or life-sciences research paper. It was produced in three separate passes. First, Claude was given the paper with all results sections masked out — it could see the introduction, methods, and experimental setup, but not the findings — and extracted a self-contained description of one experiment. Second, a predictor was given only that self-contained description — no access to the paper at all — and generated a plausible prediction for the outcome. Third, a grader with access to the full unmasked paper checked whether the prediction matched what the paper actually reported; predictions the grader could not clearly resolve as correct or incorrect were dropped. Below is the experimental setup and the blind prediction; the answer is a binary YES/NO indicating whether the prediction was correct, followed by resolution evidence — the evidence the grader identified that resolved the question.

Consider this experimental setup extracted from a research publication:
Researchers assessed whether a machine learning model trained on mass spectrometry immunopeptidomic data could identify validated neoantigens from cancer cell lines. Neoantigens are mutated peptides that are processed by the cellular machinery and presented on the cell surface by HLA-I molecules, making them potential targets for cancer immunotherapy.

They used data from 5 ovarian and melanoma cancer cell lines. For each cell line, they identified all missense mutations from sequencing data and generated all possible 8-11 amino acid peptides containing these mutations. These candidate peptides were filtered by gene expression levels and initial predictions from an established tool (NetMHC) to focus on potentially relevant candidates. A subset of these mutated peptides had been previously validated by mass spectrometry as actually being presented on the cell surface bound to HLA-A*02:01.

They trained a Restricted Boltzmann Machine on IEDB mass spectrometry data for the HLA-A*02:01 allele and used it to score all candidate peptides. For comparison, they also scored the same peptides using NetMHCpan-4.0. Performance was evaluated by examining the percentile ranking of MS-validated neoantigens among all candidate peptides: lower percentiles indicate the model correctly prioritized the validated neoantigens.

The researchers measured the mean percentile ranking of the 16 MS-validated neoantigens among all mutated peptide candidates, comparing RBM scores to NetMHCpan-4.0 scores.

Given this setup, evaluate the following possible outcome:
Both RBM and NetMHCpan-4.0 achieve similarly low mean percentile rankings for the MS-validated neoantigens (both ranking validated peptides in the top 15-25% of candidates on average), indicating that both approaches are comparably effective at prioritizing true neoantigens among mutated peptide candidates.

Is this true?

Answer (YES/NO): NO